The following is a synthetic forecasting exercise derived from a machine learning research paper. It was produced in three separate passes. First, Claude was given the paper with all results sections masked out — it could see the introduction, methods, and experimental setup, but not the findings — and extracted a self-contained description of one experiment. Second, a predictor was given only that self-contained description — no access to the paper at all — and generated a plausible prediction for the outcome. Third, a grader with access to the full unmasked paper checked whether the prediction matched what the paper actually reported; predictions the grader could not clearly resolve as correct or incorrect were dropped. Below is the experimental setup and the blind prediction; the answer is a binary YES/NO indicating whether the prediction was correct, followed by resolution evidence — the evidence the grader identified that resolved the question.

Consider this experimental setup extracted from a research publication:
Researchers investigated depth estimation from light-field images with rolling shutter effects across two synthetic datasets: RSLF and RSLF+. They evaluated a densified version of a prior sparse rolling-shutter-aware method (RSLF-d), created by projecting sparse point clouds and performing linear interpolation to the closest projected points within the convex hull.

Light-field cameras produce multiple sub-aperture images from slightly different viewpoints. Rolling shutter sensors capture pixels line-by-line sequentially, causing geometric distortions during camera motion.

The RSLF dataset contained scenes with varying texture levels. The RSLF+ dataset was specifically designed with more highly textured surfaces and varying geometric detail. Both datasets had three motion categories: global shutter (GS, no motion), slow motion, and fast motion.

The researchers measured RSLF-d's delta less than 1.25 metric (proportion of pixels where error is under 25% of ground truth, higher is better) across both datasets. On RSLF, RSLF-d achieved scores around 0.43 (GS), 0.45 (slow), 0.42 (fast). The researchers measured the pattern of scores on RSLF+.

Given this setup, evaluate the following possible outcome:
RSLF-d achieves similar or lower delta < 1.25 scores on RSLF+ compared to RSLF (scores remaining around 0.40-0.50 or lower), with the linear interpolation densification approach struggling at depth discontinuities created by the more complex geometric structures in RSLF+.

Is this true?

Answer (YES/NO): NO